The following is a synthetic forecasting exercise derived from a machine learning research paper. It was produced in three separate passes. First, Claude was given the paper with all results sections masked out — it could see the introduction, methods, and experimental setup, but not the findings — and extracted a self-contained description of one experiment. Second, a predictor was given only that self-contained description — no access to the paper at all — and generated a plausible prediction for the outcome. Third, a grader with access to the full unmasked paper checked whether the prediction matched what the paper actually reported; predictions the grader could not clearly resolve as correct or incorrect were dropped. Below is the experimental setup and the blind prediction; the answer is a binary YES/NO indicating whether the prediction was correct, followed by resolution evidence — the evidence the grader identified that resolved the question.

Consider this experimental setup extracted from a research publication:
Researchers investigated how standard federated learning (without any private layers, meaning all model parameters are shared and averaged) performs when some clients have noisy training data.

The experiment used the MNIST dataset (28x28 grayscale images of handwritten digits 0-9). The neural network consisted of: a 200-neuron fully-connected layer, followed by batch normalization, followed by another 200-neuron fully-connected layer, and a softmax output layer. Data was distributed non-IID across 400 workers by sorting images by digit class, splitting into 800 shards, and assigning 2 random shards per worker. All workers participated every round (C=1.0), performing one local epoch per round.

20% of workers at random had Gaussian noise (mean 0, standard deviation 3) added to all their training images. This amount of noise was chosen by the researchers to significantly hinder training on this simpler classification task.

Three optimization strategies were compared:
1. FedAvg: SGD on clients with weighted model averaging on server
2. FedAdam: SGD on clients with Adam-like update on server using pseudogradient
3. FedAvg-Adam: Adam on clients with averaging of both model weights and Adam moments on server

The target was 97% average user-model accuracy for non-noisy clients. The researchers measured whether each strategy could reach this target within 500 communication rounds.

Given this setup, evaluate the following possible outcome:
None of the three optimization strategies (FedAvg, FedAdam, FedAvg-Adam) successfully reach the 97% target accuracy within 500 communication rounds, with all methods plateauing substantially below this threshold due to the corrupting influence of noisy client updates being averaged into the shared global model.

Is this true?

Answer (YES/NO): YES